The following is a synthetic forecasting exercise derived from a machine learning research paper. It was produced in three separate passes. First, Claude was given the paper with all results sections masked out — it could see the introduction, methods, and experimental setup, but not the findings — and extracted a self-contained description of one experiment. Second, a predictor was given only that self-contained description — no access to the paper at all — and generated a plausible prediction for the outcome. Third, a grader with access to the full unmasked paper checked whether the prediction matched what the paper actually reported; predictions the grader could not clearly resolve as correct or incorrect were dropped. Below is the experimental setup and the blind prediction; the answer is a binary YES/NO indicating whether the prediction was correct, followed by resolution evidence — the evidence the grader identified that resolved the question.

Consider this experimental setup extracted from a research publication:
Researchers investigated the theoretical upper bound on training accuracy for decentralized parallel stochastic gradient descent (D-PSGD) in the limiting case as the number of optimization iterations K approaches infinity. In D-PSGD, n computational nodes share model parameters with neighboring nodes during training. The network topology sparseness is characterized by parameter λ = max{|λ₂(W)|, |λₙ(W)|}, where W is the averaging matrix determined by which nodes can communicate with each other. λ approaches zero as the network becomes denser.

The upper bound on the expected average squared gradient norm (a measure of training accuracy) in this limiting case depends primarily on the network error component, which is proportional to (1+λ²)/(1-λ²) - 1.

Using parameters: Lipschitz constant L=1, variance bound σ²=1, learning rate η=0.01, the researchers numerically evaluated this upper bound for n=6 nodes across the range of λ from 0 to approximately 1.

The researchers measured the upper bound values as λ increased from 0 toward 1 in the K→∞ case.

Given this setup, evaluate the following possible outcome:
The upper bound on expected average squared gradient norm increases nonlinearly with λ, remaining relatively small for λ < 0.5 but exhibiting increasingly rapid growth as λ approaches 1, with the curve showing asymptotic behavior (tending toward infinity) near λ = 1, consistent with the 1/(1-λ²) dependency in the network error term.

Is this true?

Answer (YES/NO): NO